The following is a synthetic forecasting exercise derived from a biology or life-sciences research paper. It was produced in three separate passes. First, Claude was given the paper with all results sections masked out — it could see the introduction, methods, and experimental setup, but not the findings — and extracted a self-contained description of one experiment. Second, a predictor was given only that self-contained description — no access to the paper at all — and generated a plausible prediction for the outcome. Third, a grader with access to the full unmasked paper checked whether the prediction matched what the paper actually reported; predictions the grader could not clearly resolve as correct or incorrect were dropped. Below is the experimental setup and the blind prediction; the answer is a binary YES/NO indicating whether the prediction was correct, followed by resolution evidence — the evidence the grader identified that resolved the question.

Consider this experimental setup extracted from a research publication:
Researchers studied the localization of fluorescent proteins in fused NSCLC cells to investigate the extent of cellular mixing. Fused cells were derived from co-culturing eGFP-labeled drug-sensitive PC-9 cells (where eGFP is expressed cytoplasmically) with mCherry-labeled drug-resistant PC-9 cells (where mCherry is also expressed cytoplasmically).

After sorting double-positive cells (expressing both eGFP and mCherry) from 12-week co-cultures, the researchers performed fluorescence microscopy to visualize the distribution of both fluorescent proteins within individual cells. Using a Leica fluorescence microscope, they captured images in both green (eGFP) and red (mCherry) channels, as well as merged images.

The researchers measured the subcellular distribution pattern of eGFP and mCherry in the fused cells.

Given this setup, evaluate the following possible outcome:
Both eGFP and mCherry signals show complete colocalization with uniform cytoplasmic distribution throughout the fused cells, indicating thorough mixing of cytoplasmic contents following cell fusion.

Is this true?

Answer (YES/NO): NO